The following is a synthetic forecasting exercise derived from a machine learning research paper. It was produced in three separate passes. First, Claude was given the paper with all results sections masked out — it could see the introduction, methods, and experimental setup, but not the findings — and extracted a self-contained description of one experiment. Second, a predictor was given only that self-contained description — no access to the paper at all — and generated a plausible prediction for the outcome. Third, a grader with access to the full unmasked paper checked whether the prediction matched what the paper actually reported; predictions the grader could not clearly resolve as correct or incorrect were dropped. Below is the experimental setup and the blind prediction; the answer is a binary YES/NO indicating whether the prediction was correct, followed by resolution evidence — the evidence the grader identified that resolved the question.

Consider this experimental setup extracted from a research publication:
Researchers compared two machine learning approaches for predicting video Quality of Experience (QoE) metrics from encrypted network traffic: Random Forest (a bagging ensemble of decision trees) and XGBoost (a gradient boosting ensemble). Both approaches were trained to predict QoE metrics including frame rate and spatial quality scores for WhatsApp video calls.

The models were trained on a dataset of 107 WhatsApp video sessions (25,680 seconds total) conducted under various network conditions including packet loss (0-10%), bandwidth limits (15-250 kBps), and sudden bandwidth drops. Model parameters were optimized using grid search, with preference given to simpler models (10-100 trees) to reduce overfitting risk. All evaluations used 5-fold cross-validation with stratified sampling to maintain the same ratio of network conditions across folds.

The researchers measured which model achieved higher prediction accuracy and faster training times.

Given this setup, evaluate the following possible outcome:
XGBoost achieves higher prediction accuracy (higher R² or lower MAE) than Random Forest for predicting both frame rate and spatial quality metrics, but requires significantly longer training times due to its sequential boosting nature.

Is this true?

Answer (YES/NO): NO